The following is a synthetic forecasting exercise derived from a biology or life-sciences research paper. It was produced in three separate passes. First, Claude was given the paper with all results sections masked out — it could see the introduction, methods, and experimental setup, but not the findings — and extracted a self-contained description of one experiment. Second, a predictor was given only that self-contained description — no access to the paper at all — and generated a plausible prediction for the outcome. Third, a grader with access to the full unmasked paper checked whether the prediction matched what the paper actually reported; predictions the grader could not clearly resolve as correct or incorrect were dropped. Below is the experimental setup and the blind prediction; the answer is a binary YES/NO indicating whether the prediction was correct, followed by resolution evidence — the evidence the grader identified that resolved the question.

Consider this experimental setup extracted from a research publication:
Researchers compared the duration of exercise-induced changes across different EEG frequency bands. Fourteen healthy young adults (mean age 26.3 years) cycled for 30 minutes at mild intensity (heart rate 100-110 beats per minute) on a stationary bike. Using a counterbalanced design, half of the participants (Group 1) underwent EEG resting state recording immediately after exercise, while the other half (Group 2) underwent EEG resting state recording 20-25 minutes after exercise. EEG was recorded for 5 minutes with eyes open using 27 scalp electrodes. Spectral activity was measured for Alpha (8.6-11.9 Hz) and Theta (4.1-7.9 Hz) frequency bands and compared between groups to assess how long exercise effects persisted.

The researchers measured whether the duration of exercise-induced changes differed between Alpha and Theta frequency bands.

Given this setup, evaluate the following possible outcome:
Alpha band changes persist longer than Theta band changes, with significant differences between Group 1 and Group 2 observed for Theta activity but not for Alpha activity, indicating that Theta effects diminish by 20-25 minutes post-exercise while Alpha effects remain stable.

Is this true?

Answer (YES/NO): YES